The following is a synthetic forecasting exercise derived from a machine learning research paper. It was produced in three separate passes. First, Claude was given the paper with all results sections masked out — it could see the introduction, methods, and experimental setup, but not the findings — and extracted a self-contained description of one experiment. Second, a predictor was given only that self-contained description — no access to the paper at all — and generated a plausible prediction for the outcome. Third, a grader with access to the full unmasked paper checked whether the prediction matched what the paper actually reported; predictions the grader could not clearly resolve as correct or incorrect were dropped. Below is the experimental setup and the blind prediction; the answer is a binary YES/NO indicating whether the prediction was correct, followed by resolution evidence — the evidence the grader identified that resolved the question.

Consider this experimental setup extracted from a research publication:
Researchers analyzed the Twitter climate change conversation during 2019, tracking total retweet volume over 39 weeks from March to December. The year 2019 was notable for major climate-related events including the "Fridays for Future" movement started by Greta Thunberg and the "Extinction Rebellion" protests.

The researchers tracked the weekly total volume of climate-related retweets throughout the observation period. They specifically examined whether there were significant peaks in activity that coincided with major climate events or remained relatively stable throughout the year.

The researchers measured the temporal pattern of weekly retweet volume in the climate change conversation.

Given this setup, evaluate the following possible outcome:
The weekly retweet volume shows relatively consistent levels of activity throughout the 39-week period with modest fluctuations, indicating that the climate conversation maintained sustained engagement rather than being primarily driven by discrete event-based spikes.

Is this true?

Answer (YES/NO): NO